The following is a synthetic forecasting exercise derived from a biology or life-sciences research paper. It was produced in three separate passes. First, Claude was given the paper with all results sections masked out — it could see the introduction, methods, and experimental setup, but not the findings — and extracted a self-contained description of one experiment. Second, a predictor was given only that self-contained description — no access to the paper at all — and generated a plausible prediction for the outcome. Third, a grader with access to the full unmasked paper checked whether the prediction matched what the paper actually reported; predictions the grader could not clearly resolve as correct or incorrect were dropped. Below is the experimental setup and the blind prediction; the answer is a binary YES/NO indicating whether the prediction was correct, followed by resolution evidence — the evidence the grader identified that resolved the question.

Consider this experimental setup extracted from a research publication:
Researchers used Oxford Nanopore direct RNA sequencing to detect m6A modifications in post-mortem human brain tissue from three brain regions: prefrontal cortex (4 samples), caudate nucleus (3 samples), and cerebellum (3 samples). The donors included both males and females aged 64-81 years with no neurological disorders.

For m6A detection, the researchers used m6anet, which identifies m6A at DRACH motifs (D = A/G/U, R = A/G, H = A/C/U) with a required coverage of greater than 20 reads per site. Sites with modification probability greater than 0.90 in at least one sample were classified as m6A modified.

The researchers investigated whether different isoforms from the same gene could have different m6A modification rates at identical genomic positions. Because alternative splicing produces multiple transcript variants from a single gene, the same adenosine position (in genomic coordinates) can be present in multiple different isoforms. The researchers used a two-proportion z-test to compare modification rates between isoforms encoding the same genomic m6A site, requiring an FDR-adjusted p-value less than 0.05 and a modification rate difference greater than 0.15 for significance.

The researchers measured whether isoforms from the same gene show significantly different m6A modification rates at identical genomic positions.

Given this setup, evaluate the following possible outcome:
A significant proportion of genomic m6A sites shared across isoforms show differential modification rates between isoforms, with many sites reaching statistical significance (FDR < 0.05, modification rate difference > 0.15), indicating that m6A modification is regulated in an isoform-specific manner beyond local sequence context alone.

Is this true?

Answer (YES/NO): NO